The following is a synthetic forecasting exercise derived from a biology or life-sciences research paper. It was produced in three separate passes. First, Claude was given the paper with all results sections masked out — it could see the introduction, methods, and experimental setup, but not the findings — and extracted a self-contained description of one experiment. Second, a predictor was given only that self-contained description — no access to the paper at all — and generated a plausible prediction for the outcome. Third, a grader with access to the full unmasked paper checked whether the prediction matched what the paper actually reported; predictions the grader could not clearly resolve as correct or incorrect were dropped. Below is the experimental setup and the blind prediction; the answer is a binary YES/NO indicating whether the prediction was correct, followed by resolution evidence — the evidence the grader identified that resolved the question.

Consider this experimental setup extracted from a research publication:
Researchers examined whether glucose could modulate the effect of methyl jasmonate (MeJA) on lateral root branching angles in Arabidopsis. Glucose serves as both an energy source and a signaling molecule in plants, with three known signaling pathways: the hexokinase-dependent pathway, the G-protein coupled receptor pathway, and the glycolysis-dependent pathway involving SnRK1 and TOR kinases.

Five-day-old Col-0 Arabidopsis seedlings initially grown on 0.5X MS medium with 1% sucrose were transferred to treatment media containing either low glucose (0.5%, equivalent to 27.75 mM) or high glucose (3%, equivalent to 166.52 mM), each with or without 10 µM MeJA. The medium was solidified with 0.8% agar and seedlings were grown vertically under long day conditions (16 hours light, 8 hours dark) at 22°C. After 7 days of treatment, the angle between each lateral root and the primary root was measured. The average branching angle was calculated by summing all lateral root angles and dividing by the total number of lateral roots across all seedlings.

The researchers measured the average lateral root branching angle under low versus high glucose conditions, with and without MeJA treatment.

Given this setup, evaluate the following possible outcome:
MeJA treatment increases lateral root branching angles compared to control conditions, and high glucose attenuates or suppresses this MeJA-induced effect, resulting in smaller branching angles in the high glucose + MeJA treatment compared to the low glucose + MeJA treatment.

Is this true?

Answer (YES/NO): NO